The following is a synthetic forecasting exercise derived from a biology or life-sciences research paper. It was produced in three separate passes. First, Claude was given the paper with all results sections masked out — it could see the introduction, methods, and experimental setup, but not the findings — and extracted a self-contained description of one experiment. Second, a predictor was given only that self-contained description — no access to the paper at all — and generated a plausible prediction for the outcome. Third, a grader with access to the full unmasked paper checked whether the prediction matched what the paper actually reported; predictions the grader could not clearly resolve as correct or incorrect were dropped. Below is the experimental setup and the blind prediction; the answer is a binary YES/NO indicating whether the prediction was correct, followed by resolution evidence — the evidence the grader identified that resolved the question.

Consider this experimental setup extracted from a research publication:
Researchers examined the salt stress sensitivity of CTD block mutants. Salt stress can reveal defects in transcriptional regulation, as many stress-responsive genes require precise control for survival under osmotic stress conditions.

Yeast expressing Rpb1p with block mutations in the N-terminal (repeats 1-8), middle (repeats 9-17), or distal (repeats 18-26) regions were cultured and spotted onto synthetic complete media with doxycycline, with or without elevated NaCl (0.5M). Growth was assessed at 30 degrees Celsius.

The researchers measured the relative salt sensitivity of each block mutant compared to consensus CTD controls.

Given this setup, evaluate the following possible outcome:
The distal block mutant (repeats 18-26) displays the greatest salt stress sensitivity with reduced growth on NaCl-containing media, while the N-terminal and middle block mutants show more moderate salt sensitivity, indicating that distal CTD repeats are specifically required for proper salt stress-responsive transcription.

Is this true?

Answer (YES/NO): NO